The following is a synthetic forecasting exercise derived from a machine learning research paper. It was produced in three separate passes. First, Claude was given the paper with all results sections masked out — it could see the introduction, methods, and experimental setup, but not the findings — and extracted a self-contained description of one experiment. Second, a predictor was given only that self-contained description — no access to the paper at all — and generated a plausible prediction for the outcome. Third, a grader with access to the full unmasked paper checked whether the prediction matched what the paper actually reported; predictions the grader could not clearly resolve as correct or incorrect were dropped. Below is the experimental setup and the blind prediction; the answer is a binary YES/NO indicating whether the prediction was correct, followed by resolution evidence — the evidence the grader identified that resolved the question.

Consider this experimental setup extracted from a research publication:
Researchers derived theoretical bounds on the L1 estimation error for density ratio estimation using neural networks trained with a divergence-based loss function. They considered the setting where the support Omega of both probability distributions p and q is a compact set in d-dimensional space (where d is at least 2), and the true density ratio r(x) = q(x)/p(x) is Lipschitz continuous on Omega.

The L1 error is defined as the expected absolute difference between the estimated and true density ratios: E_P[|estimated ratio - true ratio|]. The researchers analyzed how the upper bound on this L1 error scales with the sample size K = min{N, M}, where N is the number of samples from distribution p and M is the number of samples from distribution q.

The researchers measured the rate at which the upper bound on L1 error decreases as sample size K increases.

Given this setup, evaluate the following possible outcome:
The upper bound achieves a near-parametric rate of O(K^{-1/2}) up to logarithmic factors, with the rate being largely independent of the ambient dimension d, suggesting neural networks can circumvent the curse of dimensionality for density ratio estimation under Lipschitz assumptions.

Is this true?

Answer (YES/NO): NO